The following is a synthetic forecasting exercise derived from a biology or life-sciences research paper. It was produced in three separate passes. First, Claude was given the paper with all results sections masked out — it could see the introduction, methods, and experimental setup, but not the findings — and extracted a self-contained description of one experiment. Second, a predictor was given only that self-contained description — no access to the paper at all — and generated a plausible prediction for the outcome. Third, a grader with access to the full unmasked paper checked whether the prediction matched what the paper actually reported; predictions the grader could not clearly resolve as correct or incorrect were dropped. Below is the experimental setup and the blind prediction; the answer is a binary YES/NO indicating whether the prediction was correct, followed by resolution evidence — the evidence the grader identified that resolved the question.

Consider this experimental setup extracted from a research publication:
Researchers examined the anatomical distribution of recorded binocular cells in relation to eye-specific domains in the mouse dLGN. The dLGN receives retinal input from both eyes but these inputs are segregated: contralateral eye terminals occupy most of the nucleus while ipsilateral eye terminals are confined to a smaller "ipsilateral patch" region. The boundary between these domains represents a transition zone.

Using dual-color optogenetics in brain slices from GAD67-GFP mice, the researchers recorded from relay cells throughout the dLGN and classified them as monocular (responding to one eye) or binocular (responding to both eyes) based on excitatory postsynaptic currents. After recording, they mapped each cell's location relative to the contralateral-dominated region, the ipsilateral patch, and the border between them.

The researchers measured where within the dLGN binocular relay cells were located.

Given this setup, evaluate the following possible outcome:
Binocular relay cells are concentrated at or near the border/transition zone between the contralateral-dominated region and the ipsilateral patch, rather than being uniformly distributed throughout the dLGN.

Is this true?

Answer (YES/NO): NO